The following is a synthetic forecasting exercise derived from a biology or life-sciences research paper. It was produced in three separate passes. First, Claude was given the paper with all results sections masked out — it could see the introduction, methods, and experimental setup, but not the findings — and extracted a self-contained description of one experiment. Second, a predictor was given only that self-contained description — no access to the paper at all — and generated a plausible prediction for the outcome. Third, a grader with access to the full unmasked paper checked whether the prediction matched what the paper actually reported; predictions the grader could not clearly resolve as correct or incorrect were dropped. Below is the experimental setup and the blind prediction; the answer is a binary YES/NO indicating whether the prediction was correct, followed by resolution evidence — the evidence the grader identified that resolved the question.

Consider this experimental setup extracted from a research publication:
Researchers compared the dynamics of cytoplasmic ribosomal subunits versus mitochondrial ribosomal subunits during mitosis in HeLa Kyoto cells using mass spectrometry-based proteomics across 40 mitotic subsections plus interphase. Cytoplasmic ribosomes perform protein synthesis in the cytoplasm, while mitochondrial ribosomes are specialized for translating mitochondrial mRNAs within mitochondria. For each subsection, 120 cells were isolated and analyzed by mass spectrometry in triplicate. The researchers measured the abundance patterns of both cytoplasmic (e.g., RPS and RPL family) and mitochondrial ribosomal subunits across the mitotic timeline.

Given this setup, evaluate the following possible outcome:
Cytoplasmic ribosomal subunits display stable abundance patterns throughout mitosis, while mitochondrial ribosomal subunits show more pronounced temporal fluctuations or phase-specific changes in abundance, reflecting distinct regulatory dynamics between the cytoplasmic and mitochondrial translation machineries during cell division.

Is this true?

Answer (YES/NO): NO